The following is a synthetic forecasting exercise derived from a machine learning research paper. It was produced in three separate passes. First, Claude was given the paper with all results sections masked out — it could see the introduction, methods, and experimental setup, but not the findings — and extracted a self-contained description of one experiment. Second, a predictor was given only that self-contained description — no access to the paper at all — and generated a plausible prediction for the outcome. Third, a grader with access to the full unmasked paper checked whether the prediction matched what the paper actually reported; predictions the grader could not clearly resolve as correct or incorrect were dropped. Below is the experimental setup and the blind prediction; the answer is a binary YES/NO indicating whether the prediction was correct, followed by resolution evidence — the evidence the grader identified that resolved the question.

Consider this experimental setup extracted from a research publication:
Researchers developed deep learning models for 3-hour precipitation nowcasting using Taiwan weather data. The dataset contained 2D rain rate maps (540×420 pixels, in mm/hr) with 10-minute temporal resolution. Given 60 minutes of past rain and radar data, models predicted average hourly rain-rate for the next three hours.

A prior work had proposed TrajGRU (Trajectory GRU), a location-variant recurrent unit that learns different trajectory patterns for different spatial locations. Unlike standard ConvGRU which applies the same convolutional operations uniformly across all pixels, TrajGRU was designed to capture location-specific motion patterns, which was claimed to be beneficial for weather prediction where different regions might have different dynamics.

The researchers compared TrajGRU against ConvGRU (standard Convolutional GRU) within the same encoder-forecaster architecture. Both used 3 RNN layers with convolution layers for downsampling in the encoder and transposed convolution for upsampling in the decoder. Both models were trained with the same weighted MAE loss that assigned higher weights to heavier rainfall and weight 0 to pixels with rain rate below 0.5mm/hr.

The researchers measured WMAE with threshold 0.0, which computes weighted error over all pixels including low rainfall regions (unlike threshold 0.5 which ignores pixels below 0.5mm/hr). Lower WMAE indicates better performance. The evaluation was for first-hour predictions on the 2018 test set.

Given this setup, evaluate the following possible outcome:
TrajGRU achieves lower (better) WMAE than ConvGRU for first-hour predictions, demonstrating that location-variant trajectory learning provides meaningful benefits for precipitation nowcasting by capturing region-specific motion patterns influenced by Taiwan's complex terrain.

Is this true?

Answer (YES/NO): NO